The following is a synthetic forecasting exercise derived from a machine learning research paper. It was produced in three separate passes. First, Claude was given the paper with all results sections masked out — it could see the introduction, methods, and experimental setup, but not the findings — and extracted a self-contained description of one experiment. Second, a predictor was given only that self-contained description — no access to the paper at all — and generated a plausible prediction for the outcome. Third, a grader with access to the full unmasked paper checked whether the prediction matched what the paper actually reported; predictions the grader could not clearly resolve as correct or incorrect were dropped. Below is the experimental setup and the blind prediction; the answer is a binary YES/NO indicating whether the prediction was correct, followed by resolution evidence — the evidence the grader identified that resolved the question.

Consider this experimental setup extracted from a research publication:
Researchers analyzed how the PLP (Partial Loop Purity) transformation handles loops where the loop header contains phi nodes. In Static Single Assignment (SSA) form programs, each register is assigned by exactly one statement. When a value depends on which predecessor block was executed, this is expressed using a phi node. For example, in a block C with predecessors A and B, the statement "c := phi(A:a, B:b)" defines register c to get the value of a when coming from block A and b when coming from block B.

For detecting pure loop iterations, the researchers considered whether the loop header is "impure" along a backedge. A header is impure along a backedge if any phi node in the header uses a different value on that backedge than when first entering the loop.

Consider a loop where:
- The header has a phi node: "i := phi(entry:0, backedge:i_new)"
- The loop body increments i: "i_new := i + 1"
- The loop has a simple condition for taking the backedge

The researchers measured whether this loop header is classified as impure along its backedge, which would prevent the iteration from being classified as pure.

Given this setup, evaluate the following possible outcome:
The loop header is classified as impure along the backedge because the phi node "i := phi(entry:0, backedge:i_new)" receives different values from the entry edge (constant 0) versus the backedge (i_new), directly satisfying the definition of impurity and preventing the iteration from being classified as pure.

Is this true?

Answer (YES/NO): YES